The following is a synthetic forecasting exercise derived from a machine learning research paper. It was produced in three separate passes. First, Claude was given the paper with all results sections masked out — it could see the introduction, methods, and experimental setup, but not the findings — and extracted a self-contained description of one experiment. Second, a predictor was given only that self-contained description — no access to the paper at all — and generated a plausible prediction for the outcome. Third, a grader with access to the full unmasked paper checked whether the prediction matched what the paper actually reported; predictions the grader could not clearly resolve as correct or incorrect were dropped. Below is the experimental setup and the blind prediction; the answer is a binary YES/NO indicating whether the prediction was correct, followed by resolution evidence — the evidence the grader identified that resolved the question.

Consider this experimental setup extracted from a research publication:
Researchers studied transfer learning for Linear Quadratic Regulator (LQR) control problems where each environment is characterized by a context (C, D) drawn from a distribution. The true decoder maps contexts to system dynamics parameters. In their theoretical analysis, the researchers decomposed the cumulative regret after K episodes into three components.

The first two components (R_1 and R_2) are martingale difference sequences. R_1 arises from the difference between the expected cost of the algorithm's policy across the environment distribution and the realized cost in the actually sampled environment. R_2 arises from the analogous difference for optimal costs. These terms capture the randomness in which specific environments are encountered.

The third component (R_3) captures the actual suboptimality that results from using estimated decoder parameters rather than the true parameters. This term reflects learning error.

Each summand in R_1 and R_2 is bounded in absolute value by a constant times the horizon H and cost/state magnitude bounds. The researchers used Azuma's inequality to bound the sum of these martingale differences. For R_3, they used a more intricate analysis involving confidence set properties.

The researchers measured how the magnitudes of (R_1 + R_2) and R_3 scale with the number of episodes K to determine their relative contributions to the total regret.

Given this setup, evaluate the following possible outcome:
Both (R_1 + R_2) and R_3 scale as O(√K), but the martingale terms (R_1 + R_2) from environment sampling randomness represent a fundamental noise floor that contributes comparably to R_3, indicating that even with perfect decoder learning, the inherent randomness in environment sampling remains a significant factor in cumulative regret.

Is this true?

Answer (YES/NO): NO